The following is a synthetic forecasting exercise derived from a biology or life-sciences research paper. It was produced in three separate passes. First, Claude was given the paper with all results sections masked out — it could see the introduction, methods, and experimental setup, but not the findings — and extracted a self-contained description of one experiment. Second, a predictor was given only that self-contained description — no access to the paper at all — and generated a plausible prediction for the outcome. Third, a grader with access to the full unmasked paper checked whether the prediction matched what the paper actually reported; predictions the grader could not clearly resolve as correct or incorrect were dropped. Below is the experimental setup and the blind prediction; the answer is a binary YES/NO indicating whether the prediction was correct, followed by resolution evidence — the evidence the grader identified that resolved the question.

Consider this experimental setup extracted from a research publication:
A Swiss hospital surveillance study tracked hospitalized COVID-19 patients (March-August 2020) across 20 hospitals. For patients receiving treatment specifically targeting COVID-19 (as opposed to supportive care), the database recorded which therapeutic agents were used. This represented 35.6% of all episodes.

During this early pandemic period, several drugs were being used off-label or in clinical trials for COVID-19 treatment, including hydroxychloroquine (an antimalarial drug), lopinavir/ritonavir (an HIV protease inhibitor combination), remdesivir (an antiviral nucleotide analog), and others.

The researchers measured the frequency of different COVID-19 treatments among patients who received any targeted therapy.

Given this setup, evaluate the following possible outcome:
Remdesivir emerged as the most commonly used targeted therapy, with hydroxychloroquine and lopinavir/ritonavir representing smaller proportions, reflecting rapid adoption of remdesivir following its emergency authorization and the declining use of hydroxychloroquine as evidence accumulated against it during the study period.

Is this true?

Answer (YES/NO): NO